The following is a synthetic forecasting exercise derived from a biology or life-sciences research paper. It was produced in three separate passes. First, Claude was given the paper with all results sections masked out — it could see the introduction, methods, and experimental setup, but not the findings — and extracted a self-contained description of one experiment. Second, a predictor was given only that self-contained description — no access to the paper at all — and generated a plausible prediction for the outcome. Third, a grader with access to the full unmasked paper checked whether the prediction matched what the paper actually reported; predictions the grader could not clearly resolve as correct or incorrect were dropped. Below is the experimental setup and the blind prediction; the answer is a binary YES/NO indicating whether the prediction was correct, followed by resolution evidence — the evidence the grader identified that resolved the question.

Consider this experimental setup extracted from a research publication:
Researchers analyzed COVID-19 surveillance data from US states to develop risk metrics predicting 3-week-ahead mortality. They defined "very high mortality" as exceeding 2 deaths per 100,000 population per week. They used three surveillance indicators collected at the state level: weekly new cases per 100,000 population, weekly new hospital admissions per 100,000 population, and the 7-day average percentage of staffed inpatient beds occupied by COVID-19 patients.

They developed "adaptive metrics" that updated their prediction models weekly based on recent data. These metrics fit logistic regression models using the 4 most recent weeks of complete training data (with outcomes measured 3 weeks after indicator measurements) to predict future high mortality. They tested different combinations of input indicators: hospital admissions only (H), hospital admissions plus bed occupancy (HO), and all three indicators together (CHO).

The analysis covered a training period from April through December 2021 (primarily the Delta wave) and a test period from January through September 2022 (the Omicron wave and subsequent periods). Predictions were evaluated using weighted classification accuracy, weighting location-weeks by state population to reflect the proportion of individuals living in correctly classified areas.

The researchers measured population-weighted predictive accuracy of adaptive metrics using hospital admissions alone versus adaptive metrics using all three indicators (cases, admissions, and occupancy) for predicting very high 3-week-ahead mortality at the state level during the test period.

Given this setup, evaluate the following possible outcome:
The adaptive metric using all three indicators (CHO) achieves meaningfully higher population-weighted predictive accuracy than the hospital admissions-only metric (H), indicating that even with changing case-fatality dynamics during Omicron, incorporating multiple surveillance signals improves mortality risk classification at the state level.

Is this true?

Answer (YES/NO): NO